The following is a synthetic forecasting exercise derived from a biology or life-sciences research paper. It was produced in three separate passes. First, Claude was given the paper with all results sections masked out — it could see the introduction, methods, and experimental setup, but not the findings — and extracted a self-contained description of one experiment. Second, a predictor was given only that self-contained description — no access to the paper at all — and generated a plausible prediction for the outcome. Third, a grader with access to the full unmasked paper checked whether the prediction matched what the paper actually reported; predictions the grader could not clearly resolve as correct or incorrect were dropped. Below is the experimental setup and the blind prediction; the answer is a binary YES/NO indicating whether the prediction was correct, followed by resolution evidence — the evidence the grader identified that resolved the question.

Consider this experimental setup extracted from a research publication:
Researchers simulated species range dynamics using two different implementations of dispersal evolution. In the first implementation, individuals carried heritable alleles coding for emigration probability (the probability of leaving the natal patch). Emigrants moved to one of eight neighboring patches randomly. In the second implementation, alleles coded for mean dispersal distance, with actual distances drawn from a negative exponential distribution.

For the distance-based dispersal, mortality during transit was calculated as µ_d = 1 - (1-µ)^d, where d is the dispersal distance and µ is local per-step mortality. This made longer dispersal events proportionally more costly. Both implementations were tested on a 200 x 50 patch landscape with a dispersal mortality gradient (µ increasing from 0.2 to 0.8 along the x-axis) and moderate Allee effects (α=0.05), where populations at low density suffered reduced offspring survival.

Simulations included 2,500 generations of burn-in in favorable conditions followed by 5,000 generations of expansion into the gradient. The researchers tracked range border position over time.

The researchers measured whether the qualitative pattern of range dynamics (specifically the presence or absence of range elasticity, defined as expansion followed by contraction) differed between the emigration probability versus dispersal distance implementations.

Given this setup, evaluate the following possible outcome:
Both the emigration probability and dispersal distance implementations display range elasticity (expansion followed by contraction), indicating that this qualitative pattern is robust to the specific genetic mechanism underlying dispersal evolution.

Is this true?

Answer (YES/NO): YES